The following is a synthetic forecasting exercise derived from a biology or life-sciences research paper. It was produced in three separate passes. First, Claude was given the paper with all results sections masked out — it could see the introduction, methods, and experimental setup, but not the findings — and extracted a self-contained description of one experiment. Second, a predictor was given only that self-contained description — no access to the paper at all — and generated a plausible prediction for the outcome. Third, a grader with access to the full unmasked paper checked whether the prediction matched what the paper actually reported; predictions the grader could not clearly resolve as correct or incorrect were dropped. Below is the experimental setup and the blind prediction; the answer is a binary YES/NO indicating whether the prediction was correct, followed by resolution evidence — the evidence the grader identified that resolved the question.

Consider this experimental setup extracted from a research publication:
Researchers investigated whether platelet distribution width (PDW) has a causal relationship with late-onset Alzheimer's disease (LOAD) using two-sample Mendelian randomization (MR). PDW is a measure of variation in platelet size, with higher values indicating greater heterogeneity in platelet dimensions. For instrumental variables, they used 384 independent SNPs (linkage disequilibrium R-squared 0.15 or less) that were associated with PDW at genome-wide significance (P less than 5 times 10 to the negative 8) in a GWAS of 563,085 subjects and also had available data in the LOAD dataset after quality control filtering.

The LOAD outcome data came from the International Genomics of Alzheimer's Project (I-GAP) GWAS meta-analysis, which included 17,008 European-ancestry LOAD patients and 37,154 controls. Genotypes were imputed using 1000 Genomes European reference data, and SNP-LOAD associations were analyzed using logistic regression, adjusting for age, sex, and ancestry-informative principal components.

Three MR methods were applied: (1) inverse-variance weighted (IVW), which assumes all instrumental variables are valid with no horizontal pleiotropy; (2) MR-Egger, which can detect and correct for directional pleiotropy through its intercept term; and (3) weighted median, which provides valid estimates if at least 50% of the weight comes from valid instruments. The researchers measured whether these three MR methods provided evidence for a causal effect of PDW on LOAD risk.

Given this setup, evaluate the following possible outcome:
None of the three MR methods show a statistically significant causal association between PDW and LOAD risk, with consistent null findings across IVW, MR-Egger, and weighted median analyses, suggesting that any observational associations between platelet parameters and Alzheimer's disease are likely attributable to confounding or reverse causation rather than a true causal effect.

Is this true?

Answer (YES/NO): YES